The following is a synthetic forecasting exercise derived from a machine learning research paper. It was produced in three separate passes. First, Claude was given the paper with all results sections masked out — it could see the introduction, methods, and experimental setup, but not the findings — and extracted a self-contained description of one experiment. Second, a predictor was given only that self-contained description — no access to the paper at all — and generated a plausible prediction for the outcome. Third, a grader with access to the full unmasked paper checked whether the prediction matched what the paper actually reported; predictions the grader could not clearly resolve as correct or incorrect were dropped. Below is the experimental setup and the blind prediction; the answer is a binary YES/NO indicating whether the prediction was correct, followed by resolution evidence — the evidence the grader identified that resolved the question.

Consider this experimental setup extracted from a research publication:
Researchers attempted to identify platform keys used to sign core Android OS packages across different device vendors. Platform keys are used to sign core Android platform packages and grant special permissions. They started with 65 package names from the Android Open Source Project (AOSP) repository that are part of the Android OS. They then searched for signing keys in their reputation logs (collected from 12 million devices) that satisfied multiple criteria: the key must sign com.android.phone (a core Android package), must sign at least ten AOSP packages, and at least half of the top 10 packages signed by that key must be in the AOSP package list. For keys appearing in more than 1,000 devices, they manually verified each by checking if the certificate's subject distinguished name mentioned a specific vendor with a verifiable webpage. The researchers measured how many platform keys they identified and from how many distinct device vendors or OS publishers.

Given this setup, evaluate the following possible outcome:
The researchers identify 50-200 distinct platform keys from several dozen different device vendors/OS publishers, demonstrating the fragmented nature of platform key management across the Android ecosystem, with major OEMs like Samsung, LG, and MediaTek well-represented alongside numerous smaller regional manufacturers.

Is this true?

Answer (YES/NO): NO